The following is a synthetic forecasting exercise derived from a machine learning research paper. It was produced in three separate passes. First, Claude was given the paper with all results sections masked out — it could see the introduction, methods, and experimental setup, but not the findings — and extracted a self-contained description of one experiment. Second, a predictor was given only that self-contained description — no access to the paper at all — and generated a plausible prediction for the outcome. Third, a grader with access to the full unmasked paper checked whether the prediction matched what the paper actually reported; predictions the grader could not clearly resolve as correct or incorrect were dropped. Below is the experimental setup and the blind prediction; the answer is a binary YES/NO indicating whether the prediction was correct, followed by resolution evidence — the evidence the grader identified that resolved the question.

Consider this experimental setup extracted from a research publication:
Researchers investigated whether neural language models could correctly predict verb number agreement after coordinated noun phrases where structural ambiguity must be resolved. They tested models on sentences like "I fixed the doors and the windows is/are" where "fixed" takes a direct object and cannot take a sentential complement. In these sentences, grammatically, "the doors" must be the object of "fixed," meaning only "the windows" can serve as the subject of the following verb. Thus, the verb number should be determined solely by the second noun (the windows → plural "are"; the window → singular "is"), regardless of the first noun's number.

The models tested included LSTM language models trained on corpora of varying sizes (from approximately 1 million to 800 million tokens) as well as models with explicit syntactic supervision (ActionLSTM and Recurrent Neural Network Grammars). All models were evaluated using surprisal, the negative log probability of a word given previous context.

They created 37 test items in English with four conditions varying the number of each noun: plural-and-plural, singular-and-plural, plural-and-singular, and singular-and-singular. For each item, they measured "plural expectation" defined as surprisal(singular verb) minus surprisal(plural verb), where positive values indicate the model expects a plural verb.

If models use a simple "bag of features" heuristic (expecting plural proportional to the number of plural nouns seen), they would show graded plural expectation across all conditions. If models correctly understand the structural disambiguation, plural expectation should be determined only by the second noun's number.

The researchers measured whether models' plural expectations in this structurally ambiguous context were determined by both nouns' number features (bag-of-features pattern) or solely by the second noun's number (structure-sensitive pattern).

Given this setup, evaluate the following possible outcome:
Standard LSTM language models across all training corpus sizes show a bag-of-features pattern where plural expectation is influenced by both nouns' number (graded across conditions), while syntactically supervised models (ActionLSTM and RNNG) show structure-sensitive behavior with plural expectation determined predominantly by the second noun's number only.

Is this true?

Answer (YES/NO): NO